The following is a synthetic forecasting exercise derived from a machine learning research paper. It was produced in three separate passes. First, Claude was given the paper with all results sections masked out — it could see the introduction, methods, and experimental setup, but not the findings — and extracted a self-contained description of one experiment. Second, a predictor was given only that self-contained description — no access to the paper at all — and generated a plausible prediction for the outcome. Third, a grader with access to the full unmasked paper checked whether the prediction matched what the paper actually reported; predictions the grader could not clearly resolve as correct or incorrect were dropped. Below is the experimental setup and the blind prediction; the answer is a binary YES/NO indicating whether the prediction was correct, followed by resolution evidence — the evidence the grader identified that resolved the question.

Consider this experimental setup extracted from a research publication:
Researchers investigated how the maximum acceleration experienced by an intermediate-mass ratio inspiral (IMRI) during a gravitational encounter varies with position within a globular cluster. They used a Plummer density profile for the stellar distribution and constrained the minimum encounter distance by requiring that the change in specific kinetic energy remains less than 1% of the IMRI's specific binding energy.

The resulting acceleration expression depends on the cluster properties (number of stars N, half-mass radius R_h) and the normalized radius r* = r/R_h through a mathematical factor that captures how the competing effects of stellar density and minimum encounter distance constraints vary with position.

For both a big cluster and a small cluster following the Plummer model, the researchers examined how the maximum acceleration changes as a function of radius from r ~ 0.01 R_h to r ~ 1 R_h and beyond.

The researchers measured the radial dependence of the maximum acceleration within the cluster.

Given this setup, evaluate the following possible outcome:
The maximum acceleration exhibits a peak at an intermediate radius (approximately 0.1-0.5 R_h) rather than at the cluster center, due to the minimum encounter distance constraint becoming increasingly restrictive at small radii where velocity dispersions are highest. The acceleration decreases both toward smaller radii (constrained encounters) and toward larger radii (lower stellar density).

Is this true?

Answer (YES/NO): NO